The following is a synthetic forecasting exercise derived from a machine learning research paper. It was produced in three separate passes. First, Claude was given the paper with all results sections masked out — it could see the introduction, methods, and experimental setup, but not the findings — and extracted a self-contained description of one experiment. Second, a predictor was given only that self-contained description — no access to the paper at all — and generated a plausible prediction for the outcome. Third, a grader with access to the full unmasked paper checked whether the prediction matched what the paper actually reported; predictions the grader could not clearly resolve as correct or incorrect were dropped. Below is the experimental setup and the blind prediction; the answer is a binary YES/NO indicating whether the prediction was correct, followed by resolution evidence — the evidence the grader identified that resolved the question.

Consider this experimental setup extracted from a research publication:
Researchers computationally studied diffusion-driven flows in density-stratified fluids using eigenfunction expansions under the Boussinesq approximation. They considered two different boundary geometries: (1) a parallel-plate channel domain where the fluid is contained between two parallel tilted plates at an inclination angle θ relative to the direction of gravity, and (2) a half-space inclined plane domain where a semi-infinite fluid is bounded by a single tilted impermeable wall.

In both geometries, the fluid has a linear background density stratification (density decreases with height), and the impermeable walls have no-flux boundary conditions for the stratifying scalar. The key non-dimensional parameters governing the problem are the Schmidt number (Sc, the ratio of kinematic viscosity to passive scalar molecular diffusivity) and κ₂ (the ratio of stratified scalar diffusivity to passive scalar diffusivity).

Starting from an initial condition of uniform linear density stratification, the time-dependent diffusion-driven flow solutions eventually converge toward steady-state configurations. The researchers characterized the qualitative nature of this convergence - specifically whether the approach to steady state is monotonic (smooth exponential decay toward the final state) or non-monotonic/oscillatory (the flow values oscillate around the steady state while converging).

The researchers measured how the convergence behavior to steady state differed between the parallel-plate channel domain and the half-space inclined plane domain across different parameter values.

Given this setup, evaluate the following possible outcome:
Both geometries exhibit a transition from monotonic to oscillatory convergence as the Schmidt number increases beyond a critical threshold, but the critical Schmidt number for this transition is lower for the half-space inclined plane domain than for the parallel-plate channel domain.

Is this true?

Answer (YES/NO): NO